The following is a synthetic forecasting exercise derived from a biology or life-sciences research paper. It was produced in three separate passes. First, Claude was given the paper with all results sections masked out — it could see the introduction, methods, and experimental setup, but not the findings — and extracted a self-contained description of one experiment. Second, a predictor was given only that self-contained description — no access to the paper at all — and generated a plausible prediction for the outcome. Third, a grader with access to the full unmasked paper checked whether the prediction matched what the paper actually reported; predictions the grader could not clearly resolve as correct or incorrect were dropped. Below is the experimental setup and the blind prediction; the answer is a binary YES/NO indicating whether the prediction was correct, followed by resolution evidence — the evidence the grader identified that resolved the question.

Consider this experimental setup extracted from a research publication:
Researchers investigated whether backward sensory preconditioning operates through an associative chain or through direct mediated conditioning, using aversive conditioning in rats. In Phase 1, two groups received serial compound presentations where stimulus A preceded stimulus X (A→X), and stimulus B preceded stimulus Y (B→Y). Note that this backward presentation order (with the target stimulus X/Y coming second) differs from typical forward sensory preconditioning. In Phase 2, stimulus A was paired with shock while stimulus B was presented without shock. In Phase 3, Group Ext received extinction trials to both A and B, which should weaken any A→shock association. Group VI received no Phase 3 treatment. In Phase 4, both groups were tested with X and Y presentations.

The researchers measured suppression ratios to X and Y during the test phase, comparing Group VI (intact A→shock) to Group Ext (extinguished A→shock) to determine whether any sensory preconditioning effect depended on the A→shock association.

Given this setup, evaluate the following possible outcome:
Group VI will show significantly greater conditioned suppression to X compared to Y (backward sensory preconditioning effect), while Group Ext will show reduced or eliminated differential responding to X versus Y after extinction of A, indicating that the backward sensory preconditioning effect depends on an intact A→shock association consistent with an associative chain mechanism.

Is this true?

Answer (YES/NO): YES